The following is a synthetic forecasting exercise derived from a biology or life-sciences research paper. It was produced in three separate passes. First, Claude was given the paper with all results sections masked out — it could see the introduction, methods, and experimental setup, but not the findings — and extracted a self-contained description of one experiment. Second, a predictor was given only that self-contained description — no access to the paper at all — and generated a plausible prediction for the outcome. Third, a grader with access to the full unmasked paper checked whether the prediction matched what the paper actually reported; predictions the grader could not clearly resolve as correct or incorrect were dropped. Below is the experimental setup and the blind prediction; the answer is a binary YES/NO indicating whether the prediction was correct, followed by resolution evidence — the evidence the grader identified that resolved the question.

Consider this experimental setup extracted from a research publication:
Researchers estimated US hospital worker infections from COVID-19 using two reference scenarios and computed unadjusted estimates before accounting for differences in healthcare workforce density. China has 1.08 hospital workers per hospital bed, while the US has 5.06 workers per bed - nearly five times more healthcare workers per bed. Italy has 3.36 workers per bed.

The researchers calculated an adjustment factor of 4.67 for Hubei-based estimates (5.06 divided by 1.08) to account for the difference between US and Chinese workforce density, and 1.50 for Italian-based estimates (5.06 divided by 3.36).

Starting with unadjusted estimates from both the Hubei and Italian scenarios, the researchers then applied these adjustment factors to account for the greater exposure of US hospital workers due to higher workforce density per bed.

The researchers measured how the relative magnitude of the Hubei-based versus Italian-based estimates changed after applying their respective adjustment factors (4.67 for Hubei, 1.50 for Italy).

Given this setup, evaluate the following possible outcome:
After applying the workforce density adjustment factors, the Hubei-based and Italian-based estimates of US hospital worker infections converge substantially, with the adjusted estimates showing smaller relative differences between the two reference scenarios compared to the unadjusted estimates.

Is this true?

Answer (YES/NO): YES